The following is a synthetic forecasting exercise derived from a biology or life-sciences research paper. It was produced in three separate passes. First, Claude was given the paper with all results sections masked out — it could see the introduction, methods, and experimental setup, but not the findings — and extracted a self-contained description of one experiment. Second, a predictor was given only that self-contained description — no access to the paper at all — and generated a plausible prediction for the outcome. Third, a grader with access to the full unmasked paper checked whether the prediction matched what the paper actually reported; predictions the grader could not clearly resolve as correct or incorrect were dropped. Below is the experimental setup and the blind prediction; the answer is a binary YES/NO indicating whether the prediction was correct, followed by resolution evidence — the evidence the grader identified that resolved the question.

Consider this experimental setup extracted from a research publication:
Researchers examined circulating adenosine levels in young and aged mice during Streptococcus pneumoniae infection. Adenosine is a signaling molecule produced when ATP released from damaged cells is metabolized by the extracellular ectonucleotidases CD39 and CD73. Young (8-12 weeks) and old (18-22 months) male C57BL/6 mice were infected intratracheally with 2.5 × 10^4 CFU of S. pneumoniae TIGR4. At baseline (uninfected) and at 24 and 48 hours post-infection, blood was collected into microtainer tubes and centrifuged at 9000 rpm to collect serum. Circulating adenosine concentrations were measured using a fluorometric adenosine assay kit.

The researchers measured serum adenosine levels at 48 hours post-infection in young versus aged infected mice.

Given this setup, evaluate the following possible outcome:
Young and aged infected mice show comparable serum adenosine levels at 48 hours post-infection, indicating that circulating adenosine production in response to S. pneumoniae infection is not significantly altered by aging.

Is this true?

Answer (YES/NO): NO